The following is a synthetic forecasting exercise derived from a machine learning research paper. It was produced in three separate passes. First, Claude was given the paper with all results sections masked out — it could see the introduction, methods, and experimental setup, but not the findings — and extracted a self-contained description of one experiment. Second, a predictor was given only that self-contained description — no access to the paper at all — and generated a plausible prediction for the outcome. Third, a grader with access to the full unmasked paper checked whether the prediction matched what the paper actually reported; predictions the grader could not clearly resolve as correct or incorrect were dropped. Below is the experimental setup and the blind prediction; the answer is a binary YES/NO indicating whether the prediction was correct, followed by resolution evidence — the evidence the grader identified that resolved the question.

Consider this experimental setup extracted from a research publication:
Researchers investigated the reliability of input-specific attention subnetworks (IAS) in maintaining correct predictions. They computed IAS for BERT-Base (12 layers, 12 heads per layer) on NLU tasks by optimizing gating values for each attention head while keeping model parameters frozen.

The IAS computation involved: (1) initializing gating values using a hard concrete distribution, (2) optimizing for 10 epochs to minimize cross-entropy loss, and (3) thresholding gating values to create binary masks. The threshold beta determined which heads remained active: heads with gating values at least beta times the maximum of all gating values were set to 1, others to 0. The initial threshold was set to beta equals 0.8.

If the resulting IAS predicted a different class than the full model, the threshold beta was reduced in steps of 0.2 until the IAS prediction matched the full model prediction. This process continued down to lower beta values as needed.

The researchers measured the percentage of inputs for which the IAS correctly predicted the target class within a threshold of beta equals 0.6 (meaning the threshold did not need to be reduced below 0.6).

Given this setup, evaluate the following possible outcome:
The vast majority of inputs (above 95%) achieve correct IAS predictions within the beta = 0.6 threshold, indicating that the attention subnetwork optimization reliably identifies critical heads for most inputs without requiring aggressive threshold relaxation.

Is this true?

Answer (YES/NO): YES